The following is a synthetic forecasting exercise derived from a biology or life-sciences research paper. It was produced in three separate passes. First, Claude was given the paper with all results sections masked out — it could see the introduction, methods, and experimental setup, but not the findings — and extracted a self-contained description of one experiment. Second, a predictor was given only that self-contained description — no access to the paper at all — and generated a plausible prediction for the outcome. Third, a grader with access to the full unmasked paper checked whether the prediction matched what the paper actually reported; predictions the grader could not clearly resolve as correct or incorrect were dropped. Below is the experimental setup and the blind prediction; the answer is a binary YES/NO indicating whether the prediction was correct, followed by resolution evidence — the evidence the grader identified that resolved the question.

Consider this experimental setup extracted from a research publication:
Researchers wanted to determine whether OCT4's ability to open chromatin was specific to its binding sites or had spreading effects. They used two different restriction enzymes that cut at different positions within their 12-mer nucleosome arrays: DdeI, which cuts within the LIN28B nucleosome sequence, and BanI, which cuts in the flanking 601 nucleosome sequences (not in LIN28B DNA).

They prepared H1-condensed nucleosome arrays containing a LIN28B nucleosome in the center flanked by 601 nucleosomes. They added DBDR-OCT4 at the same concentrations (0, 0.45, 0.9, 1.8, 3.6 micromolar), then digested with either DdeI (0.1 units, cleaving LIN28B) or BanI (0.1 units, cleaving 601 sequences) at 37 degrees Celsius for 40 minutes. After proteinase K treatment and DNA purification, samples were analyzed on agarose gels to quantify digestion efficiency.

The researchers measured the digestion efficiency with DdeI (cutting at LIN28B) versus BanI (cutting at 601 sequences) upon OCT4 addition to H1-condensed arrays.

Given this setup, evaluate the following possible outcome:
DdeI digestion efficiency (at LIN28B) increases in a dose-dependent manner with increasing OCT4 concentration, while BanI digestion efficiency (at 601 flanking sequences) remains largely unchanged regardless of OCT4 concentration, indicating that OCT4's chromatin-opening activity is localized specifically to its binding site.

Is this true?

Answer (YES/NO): YES